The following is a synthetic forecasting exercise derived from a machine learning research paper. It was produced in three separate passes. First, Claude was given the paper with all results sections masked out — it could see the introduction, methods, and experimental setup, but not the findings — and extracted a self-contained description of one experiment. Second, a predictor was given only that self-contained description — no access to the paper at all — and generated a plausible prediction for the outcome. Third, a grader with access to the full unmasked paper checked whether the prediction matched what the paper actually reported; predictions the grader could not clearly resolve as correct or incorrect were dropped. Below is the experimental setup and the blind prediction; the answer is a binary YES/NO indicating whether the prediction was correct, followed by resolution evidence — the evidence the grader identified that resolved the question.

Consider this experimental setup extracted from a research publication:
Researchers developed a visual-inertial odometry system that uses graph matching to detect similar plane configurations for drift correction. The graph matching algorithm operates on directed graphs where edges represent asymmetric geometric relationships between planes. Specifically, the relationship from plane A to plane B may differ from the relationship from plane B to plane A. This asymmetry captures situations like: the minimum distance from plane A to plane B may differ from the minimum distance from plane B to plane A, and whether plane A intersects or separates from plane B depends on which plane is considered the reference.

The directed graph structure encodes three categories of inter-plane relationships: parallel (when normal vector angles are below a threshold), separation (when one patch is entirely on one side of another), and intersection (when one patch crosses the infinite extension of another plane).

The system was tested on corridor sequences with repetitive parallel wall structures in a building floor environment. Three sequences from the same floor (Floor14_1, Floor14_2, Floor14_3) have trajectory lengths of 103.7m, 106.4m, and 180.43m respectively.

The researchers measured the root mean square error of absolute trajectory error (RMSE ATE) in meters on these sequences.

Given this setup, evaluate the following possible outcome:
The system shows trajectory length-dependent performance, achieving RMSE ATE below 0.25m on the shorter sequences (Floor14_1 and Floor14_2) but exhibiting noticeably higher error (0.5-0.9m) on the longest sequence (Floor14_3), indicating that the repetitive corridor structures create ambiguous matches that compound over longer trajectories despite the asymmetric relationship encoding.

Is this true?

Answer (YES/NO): YES